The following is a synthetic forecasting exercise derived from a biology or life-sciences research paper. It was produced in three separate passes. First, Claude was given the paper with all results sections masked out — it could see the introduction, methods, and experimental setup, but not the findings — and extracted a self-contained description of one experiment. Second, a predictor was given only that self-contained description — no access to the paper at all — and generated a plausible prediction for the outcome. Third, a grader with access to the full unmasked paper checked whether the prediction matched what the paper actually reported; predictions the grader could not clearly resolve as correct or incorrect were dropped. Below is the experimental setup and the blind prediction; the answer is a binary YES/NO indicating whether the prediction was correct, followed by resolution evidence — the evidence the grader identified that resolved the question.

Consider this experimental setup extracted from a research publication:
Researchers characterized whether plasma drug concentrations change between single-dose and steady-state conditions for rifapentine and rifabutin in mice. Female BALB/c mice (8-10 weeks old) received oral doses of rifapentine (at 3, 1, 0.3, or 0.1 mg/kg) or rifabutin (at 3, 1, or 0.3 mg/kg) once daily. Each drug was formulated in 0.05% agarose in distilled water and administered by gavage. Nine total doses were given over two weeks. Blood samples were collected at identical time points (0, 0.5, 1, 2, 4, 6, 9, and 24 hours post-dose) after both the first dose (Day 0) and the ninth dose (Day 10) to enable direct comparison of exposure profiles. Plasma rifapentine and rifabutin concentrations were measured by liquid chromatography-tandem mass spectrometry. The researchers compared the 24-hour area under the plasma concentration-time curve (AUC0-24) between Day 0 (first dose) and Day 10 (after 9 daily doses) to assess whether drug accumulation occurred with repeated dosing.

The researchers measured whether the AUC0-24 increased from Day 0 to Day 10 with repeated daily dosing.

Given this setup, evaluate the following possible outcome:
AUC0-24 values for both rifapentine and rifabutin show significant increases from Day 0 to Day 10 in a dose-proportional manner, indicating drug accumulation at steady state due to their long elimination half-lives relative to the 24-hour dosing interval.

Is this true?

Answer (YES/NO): NO